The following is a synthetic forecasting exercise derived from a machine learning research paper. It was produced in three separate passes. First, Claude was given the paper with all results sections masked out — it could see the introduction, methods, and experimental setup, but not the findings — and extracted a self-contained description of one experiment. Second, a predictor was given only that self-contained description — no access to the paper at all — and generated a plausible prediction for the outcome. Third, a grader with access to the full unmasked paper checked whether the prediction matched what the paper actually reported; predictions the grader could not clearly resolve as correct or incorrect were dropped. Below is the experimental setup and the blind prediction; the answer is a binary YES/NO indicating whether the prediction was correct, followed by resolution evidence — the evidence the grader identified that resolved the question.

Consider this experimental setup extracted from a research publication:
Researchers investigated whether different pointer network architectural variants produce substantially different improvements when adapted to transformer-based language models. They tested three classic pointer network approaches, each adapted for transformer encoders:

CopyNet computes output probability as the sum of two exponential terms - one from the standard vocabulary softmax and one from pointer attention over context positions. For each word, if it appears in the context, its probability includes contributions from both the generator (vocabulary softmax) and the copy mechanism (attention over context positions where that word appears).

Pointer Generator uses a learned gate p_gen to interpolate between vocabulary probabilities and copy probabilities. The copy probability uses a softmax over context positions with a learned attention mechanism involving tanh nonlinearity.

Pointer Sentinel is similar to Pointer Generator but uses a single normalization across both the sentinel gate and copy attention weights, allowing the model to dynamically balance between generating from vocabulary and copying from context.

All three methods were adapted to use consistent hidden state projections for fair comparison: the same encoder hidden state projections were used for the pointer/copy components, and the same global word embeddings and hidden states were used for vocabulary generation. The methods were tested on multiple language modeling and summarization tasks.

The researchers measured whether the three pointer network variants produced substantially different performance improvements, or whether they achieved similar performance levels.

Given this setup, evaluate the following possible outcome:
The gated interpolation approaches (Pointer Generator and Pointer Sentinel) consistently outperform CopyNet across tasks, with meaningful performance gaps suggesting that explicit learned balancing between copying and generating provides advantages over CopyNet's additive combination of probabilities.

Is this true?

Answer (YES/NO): NO